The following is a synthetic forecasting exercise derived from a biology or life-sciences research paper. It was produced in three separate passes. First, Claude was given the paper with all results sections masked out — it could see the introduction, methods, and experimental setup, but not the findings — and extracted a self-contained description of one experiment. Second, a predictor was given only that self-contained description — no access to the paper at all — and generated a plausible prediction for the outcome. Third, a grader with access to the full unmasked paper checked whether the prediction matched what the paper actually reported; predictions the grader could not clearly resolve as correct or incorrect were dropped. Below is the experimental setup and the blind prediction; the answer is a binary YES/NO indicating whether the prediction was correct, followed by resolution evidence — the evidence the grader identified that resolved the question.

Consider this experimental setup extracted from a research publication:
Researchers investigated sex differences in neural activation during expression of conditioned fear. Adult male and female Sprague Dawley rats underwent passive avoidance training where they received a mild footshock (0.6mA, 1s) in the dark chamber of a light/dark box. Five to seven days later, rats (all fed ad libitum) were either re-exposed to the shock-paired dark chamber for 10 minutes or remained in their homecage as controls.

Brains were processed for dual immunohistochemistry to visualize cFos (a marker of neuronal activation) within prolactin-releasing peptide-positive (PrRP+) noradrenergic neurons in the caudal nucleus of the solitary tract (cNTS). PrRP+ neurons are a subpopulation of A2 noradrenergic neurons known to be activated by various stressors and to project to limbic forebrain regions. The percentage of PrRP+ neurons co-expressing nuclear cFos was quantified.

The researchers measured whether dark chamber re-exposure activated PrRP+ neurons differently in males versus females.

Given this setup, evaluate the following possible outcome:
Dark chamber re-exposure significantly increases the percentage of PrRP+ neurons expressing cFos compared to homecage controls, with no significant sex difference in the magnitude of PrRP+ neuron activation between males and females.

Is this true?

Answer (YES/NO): NO